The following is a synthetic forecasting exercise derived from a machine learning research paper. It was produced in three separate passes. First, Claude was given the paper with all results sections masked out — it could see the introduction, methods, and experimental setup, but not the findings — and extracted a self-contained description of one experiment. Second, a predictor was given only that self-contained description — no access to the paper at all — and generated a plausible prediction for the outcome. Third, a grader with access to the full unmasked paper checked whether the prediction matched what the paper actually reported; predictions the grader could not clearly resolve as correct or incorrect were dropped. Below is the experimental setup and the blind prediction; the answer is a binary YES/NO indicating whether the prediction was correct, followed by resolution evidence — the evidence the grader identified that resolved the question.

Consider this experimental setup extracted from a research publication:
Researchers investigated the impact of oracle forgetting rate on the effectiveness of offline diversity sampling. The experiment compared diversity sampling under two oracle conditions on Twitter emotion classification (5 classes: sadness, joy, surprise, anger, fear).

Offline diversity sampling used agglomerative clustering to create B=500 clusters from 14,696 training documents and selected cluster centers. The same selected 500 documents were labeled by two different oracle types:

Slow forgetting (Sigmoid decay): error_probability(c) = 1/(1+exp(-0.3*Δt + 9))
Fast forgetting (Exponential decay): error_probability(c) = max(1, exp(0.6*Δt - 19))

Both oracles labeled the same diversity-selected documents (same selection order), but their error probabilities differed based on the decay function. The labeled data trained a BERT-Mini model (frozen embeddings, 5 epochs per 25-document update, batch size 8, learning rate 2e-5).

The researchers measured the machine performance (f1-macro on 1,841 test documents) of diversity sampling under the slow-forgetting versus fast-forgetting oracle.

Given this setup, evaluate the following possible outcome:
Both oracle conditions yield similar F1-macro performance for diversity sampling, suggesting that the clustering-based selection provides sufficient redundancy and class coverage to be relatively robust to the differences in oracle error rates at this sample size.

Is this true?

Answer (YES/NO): NO